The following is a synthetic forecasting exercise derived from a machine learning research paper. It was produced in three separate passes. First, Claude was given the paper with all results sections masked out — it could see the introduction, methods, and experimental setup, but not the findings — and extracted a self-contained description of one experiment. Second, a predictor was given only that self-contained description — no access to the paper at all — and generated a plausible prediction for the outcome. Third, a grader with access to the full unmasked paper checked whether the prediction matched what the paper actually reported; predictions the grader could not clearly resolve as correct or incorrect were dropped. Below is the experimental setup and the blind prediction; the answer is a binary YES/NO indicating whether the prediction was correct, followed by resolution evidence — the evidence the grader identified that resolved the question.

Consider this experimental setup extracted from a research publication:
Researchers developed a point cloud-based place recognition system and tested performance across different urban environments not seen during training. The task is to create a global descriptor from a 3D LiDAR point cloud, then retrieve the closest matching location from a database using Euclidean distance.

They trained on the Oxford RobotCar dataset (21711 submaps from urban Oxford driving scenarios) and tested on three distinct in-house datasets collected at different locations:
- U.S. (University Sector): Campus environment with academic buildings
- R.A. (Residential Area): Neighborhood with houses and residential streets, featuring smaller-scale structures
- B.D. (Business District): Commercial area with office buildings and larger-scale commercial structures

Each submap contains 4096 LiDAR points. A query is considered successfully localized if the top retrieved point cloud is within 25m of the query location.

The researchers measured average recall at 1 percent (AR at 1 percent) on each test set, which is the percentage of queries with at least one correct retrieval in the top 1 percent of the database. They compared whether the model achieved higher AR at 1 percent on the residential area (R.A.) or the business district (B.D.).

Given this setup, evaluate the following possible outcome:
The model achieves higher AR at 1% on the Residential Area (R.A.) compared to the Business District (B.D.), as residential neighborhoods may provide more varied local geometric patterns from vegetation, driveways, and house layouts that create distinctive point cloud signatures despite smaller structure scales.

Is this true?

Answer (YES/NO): YES